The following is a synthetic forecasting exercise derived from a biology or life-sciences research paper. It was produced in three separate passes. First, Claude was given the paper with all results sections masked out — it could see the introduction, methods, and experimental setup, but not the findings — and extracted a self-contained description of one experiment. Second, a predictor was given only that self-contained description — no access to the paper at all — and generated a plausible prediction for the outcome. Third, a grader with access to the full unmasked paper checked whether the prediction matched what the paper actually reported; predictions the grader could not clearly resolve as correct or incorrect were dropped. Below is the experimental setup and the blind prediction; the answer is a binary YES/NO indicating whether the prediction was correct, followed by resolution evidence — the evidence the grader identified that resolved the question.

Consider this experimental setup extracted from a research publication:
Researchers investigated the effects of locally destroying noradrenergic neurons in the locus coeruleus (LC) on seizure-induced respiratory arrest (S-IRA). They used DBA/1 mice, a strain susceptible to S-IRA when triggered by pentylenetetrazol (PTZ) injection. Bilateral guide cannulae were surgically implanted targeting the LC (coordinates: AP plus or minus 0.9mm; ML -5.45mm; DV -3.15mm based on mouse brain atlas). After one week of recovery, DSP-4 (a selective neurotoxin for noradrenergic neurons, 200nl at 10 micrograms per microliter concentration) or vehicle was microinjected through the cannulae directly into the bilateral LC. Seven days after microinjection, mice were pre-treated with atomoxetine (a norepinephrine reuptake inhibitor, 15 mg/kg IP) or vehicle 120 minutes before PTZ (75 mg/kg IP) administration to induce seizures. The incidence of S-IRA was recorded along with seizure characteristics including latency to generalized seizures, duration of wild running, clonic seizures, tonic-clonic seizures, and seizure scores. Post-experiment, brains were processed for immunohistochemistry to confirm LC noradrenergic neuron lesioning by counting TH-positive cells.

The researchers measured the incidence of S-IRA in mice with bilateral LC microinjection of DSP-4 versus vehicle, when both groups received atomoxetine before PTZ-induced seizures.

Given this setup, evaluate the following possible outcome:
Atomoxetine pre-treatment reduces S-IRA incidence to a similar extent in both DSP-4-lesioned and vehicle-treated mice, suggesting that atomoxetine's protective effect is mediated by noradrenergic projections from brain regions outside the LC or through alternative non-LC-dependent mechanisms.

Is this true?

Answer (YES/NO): NO